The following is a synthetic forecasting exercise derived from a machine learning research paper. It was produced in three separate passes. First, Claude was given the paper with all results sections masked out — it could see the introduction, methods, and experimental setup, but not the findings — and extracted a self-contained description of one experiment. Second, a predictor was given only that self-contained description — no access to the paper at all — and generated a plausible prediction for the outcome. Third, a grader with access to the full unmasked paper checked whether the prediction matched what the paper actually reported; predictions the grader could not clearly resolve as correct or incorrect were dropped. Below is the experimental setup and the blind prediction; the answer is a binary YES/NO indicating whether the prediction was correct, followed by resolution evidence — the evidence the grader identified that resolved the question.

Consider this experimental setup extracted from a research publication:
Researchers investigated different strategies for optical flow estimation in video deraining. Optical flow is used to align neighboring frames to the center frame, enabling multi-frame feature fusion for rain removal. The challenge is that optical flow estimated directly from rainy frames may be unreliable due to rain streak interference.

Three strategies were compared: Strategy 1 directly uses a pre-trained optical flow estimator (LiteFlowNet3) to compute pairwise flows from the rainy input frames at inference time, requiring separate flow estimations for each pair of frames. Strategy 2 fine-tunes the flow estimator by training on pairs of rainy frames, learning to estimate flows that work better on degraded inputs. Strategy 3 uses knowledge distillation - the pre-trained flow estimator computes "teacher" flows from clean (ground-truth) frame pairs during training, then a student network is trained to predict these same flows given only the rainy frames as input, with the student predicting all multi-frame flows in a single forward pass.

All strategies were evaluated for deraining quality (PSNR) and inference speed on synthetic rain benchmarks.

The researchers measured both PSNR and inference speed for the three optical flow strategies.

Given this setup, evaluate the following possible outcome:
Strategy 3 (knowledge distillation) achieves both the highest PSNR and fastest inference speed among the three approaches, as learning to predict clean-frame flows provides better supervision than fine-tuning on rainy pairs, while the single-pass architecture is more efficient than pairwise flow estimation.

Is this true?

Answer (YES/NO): NO